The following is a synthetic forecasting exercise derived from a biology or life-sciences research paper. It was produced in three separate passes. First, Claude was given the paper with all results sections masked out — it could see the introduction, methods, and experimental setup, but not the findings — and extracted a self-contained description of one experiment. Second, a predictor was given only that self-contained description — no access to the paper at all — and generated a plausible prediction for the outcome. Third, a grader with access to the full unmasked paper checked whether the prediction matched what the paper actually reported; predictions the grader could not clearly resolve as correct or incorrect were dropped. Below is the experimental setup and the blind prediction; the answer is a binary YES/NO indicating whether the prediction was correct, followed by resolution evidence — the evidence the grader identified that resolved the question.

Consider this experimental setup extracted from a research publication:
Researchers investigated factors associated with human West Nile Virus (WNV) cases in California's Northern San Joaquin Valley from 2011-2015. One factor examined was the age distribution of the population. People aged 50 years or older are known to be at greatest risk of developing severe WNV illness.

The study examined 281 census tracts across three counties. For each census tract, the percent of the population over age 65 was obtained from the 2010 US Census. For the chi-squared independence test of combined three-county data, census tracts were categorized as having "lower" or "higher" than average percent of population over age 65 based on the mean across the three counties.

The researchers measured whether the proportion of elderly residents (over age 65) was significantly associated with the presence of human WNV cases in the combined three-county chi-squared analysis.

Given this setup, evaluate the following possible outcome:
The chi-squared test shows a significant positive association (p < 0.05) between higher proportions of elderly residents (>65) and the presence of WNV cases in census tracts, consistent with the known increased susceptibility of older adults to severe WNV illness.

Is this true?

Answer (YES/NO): NO